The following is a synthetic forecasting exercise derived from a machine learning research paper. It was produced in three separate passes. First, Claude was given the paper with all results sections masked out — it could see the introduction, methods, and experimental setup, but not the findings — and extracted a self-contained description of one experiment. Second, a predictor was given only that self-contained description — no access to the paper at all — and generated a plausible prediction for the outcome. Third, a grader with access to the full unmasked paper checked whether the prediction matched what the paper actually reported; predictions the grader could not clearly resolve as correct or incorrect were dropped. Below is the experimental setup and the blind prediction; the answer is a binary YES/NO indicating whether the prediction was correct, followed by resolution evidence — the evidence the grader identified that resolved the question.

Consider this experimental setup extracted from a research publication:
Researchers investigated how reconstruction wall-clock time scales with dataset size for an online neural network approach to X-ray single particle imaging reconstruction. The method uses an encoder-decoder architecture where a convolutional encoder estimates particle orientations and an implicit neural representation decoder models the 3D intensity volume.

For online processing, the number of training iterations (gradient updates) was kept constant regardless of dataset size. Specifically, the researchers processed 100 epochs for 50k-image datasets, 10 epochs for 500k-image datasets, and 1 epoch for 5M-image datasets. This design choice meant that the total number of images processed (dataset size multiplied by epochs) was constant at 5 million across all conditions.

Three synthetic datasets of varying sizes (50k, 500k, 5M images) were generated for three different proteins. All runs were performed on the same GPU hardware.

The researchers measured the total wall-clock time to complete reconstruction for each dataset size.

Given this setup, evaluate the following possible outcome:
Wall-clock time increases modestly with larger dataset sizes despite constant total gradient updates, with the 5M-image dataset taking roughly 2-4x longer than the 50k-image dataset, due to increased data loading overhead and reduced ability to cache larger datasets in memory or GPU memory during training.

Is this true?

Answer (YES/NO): NO